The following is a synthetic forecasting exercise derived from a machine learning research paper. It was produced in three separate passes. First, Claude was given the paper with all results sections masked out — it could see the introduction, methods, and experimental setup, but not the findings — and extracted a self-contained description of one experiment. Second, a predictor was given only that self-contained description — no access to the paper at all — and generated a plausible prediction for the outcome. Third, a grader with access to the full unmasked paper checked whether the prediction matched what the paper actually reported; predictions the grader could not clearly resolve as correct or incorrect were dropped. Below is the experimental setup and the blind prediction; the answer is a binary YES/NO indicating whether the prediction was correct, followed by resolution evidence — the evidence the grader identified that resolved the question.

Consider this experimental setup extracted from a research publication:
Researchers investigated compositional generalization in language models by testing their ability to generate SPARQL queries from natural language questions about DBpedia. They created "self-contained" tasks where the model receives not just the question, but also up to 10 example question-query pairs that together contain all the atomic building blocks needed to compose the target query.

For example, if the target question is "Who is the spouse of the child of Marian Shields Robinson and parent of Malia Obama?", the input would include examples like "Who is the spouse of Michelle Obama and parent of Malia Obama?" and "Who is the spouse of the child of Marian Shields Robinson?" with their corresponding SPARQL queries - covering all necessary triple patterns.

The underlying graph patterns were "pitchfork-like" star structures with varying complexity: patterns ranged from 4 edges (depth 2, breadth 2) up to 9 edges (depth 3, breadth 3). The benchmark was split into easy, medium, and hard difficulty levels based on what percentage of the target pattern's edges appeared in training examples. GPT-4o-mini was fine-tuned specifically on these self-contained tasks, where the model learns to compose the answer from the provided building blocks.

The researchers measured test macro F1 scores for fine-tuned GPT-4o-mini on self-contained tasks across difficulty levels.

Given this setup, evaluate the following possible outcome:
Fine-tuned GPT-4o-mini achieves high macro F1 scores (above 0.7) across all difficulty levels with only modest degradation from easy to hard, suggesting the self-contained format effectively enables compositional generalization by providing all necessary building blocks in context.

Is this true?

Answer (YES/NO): NO